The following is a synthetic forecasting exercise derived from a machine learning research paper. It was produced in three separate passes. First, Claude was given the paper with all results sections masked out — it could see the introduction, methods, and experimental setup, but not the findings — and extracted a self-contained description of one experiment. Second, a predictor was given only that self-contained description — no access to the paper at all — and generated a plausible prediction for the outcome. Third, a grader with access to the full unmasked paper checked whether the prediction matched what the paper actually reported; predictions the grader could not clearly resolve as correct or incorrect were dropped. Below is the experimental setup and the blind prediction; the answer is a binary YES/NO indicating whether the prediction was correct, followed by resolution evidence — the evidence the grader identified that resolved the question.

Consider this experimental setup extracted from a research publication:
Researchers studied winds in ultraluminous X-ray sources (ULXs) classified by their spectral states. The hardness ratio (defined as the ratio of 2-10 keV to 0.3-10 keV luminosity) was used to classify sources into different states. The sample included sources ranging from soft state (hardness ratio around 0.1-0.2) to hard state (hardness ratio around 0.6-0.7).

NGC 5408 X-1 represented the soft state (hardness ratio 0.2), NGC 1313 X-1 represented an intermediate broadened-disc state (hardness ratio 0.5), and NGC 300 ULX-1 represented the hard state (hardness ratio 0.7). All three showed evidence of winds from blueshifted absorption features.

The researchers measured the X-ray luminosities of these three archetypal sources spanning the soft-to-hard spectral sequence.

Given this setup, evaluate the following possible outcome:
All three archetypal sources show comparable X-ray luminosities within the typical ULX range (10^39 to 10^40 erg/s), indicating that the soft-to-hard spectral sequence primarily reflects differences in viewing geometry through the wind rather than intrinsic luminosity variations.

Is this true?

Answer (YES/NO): NO